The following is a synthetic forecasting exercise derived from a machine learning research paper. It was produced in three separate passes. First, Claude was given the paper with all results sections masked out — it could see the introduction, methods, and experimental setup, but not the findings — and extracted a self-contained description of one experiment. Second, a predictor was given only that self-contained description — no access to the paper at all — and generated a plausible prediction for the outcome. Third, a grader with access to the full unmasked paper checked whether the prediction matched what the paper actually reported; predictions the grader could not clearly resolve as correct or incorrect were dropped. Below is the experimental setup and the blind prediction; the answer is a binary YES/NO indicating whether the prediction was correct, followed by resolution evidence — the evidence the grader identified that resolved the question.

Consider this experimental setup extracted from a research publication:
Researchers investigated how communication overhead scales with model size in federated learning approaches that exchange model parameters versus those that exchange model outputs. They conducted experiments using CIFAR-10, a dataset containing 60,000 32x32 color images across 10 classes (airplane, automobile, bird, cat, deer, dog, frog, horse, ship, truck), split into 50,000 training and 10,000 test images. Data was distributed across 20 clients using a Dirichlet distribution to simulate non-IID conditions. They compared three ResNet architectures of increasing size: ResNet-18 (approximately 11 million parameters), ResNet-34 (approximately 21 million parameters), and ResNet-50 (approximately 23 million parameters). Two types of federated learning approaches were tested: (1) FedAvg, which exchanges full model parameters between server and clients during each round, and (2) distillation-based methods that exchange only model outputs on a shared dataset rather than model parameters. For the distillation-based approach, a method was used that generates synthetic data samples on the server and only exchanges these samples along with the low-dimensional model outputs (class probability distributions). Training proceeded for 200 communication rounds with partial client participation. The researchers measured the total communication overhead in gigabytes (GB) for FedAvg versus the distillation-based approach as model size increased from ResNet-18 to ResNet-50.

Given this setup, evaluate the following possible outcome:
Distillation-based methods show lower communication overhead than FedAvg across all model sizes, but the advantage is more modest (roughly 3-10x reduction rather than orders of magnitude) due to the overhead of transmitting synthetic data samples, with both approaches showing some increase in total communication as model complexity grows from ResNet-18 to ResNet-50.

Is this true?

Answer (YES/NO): NO